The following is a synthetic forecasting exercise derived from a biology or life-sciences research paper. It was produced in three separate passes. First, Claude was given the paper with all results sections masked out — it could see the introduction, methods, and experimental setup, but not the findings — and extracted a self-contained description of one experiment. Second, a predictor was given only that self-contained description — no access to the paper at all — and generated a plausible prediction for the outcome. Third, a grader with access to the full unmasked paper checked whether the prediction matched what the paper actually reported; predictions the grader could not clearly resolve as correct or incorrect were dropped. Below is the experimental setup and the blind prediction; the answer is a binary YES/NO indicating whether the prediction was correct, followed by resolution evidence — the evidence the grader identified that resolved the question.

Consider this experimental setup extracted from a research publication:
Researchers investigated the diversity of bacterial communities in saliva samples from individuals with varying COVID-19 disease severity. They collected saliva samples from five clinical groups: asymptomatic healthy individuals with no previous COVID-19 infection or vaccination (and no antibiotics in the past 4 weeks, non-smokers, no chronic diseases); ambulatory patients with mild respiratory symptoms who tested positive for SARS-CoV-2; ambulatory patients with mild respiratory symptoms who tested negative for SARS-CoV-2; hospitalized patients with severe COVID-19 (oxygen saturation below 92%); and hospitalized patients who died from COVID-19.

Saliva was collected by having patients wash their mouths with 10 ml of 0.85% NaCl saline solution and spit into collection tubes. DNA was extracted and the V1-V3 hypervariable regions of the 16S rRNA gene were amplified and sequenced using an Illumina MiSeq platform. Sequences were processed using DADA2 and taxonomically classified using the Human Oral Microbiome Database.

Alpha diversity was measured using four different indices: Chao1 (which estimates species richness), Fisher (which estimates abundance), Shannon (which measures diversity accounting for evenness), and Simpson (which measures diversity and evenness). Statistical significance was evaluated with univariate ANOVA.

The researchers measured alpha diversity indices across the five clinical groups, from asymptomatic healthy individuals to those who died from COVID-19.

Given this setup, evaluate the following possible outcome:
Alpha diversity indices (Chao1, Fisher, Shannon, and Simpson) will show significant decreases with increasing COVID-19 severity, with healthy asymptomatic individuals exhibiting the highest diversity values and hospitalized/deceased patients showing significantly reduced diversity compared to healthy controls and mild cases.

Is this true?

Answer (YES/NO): NO